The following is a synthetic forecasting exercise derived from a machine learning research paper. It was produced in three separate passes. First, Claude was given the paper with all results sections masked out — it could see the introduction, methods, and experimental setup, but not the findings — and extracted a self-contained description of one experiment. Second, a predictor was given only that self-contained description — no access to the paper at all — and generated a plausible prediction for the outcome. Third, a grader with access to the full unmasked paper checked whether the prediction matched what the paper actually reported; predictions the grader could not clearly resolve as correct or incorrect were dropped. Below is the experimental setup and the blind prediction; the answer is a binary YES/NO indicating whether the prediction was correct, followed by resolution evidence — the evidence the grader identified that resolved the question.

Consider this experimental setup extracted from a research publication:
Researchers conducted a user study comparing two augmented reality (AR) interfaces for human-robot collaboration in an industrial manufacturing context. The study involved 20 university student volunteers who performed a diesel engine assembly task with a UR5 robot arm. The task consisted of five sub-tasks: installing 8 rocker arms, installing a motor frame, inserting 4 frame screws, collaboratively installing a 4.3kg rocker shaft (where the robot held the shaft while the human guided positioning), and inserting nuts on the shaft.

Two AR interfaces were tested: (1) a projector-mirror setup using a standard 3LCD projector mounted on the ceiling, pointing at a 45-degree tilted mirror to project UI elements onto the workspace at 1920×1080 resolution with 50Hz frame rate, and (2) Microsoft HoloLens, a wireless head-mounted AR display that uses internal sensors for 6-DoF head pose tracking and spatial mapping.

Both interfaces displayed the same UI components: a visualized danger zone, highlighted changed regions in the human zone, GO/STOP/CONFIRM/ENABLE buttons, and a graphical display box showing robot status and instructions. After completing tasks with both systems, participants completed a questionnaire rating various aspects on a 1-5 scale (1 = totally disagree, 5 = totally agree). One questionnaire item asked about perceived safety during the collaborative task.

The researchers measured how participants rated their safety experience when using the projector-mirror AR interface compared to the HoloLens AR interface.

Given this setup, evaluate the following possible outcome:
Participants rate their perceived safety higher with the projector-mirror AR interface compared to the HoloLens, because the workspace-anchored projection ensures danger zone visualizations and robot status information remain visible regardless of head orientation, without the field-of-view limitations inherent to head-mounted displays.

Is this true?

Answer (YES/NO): YES